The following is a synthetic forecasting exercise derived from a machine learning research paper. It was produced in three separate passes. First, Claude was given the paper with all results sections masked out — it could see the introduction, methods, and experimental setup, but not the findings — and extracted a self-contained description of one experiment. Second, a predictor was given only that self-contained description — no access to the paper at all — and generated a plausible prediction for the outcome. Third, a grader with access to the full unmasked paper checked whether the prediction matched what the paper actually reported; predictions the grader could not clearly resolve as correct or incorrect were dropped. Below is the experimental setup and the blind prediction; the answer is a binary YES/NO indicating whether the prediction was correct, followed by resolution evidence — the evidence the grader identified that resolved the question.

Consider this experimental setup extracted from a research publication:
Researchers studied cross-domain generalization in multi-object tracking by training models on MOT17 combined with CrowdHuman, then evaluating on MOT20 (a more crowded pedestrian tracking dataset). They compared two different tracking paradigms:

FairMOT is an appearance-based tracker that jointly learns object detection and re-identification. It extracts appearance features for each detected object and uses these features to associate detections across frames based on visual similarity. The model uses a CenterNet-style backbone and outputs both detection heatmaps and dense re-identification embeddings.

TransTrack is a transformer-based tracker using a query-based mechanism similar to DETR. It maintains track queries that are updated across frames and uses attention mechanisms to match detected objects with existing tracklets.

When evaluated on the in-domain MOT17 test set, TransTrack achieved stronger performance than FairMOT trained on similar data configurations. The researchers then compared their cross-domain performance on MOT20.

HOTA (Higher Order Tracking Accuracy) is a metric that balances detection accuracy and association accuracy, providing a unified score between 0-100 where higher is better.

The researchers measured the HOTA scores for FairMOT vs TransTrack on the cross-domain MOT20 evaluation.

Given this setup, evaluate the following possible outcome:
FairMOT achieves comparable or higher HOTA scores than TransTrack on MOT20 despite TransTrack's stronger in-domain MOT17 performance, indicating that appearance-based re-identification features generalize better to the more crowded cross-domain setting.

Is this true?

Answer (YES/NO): YES